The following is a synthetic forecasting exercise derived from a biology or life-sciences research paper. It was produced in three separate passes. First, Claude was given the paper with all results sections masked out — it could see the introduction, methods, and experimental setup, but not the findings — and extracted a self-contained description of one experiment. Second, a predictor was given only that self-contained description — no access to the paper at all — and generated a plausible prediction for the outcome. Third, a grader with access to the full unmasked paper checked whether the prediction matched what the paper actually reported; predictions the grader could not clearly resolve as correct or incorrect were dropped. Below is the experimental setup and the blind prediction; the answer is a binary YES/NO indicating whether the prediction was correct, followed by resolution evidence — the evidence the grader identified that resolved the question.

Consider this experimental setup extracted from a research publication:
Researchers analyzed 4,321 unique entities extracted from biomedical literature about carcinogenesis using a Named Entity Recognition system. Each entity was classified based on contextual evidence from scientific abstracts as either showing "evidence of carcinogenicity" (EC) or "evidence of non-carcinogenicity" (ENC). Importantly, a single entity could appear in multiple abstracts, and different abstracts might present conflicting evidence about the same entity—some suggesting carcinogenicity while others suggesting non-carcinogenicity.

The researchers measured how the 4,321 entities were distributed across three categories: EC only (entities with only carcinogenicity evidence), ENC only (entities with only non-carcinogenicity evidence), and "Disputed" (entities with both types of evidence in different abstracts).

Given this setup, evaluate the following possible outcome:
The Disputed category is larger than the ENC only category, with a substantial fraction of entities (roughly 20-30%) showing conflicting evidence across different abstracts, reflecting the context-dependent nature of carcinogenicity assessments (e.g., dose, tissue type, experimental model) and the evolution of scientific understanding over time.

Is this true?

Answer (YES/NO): NO